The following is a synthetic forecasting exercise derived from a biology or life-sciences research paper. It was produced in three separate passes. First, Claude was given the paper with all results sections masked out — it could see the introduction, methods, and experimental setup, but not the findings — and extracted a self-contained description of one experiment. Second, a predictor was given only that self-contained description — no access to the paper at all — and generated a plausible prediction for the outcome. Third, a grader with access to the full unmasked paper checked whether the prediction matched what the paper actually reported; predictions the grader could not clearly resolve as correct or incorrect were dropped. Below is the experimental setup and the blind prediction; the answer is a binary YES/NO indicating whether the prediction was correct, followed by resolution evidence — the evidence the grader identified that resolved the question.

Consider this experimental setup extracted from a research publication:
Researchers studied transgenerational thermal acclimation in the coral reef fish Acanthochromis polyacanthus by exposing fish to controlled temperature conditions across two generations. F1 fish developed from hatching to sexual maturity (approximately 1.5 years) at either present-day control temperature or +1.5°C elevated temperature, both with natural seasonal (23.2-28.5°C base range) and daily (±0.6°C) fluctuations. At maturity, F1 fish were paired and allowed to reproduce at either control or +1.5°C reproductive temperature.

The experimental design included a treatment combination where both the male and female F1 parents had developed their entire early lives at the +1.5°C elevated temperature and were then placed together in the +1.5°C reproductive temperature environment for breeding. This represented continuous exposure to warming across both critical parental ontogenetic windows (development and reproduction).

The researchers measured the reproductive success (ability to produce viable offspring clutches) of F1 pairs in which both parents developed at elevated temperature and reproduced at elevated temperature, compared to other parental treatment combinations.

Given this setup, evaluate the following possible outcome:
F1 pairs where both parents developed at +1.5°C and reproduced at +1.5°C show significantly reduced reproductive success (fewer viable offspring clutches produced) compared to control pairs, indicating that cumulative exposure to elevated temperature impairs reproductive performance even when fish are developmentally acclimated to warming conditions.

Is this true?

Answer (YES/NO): NO